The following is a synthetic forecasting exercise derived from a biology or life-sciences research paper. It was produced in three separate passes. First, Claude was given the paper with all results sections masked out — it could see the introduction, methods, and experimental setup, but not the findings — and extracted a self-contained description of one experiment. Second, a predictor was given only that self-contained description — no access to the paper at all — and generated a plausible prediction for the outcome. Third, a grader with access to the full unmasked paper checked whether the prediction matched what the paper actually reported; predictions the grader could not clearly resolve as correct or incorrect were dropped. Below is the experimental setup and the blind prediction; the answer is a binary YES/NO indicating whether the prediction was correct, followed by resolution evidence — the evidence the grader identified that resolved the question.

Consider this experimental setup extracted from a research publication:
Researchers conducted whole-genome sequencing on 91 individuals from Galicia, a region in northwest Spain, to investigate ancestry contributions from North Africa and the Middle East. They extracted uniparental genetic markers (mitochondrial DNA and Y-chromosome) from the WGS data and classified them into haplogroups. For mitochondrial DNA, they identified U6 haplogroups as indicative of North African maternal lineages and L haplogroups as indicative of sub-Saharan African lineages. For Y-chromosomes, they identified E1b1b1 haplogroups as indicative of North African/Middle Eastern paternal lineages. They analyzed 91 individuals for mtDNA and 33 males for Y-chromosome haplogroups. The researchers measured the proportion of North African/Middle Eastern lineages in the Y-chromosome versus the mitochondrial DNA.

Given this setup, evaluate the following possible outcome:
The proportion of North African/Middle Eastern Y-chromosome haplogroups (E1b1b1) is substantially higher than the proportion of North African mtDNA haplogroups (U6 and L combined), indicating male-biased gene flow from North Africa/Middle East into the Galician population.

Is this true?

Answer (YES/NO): YES